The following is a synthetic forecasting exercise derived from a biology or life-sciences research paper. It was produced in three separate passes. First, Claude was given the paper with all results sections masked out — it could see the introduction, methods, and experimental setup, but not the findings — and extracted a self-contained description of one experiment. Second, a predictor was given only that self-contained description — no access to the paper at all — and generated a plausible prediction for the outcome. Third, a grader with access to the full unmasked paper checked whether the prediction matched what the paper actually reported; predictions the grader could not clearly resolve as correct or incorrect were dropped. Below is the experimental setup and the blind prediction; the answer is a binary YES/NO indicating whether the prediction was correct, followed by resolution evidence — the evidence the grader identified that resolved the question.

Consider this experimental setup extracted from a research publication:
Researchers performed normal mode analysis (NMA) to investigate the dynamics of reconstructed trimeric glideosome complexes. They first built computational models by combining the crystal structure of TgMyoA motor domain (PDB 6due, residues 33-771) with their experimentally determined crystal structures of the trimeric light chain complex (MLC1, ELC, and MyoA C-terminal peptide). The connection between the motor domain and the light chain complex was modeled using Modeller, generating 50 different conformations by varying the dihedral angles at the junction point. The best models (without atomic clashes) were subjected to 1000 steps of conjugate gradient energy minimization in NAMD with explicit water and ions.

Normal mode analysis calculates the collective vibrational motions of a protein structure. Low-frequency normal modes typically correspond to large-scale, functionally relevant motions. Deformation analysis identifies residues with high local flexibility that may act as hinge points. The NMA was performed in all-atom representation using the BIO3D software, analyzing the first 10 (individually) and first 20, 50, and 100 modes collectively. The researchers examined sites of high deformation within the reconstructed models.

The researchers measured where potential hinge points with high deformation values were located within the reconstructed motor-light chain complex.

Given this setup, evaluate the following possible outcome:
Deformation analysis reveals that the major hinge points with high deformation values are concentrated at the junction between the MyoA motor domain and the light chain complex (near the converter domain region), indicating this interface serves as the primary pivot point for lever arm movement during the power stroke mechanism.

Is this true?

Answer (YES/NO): NO